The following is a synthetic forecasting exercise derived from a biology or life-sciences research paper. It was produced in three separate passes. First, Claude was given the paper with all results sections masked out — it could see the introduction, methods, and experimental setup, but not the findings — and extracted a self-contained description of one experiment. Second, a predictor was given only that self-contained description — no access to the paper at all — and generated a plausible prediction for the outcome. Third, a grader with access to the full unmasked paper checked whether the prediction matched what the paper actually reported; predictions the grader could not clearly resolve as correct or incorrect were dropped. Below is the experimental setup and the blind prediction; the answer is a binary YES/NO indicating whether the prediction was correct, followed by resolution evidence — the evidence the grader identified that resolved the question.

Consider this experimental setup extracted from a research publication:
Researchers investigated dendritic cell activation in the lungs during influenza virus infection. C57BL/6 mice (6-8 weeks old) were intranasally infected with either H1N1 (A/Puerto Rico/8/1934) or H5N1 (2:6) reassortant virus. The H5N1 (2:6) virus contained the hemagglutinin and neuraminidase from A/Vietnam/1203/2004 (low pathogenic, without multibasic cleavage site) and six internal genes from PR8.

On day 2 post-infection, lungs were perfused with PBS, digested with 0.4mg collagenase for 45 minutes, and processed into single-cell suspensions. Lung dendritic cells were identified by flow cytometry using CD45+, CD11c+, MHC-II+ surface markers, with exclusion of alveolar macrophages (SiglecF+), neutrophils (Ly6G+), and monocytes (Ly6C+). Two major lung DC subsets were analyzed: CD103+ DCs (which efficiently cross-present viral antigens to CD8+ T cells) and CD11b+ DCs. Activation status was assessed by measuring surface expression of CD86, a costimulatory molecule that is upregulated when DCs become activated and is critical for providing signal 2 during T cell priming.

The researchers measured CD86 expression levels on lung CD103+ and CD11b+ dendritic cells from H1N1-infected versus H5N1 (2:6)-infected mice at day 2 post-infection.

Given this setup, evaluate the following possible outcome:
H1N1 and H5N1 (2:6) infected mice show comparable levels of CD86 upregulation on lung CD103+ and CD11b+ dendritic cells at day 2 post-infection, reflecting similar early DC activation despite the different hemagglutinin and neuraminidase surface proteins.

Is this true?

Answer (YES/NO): NO